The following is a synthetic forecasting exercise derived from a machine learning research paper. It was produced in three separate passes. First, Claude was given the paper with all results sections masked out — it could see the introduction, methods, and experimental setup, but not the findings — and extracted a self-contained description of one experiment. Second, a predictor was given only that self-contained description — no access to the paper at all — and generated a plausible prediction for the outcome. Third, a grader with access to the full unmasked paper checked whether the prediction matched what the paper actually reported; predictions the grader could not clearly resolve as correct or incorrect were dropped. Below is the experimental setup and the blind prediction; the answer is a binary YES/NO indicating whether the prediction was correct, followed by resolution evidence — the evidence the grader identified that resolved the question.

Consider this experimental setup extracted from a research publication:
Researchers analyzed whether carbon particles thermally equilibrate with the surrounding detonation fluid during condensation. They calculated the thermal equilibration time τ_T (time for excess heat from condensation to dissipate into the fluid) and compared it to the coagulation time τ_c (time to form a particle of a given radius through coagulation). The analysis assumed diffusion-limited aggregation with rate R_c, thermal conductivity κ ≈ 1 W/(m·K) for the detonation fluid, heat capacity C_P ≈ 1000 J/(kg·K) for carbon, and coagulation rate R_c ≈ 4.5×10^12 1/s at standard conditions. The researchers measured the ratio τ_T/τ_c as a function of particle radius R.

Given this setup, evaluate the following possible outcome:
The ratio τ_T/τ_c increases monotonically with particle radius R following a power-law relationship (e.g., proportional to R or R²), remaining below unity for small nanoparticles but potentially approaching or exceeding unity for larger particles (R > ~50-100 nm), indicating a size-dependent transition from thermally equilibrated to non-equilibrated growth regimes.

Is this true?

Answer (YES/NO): NO